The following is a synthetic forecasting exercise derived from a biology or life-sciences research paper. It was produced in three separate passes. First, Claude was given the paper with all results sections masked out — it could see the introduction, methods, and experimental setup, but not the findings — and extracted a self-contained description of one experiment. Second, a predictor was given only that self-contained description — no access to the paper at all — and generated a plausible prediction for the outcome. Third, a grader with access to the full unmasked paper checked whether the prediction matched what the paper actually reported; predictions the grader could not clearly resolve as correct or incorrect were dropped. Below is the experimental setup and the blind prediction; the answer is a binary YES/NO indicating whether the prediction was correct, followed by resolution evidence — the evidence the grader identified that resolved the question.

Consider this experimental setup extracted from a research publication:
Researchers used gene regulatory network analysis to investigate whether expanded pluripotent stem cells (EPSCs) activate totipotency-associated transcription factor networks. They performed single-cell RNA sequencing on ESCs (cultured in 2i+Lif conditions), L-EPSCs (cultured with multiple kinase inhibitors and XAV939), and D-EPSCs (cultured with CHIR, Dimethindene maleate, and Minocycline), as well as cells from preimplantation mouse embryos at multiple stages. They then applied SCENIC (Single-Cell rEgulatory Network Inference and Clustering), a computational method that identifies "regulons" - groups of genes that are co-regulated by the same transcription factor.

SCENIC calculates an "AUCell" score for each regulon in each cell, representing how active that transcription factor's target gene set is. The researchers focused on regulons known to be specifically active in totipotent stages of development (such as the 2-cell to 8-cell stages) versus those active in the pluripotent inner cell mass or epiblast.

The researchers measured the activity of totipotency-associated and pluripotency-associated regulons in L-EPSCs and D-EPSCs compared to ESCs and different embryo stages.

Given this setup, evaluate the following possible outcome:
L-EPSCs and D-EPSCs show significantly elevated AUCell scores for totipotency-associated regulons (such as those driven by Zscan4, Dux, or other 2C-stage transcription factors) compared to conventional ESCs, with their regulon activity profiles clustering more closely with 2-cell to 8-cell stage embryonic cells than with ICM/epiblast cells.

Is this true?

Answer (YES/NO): NO